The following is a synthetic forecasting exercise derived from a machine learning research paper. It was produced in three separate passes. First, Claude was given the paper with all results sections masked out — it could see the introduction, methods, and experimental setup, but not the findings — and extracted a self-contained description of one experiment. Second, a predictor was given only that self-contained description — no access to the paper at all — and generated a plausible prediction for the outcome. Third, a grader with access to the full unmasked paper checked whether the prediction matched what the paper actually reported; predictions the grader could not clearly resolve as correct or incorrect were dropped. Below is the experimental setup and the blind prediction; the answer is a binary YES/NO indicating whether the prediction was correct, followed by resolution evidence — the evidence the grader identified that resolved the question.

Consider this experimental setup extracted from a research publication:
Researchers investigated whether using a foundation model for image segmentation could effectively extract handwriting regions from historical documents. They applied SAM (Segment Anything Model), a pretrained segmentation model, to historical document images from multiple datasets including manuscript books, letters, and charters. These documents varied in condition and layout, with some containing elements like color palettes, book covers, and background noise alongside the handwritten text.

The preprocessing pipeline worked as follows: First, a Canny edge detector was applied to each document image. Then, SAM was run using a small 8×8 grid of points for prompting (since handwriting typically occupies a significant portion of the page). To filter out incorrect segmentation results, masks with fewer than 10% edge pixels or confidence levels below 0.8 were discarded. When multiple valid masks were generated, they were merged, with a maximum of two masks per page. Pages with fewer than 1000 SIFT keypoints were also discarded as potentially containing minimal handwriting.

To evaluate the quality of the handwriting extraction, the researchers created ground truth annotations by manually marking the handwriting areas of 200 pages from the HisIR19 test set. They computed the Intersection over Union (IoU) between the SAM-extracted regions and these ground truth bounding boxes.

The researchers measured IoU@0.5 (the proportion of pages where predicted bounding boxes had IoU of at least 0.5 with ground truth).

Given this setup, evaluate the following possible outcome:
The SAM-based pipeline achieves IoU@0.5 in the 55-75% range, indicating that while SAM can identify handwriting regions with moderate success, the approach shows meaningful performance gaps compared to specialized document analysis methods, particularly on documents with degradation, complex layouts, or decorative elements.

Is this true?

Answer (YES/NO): YES